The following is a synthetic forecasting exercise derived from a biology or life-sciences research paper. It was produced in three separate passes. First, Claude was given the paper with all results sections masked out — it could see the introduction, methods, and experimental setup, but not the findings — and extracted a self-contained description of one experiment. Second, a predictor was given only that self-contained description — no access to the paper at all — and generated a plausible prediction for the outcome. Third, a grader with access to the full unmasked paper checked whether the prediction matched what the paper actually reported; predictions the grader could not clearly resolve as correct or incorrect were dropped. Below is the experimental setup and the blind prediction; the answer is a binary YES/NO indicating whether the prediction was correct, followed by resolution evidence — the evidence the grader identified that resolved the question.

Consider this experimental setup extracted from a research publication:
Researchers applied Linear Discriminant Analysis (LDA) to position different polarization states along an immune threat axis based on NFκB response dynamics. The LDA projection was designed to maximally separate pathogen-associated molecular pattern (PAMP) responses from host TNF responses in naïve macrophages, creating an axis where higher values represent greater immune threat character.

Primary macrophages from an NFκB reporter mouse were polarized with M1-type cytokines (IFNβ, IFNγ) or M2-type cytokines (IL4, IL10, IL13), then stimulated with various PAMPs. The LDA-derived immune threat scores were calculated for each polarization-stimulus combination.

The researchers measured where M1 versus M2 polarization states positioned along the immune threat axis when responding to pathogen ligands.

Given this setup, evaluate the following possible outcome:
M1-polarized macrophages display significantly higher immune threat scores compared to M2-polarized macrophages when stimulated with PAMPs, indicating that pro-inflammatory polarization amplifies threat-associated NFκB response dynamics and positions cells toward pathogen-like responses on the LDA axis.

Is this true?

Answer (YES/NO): YES